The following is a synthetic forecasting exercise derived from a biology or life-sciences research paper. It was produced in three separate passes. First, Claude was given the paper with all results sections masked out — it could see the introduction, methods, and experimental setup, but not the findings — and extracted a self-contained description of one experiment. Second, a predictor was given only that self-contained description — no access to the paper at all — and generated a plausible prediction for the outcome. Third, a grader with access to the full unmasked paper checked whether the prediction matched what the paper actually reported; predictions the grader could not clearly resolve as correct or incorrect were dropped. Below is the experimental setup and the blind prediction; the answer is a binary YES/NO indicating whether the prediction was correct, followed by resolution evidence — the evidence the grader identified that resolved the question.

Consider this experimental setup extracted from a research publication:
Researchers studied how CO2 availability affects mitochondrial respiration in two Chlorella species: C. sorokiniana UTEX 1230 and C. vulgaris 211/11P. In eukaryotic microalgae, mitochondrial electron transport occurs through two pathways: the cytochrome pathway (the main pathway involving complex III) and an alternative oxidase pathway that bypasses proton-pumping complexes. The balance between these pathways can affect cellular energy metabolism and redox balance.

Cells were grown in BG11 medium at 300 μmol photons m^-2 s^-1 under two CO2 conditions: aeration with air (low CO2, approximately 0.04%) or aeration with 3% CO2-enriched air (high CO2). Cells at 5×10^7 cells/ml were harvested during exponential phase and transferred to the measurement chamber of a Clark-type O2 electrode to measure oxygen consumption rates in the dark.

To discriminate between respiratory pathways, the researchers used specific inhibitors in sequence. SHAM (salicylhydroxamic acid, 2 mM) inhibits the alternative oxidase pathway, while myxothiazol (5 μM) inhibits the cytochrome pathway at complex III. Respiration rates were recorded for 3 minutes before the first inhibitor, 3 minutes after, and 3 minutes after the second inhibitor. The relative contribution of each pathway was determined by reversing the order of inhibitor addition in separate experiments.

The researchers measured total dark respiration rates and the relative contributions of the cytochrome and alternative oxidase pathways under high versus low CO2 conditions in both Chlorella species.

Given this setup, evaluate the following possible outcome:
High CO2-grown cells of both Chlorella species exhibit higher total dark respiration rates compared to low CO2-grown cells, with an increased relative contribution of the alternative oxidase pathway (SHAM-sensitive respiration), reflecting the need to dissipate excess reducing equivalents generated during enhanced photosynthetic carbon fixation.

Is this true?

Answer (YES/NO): NO